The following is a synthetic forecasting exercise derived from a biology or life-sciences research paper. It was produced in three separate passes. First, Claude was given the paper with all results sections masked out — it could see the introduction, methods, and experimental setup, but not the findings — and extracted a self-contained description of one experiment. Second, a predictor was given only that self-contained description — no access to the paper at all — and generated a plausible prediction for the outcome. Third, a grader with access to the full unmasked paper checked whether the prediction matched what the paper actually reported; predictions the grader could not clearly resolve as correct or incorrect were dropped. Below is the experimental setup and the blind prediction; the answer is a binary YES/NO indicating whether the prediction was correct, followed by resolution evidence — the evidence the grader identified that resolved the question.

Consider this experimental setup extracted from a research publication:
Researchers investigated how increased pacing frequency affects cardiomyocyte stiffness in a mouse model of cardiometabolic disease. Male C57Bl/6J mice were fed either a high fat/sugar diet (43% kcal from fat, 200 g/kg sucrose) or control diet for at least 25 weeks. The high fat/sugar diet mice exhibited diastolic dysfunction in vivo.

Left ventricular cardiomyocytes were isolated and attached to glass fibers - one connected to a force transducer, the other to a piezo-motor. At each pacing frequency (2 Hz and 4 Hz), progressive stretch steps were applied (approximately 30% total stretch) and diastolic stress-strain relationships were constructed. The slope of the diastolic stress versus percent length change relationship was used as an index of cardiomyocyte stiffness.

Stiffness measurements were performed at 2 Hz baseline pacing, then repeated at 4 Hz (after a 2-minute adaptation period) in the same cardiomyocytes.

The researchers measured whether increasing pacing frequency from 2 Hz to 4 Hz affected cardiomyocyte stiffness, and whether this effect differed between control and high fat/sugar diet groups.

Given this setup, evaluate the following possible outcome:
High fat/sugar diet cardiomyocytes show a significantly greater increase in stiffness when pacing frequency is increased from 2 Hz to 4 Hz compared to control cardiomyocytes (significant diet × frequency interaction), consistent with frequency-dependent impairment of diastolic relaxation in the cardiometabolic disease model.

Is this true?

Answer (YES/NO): YES